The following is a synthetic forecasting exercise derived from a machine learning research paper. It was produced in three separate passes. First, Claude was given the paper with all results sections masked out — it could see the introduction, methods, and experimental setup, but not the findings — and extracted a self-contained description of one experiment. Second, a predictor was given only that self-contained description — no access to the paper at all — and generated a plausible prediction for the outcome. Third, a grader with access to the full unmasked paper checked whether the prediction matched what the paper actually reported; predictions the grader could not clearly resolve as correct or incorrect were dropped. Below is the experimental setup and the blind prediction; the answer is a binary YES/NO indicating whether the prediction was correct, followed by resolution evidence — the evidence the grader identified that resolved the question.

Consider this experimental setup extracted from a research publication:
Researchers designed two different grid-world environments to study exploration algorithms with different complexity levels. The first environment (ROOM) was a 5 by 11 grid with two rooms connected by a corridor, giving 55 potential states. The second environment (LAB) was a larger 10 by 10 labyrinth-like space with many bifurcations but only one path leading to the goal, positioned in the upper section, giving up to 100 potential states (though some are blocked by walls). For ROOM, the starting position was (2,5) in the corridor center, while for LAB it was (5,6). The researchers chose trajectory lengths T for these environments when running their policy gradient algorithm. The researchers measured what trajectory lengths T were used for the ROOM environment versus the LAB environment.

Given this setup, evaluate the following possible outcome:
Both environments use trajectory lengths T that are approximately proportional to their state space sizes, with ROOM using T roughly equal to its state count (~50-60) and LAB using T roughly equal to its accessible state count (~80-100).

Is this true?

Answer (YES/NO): NO